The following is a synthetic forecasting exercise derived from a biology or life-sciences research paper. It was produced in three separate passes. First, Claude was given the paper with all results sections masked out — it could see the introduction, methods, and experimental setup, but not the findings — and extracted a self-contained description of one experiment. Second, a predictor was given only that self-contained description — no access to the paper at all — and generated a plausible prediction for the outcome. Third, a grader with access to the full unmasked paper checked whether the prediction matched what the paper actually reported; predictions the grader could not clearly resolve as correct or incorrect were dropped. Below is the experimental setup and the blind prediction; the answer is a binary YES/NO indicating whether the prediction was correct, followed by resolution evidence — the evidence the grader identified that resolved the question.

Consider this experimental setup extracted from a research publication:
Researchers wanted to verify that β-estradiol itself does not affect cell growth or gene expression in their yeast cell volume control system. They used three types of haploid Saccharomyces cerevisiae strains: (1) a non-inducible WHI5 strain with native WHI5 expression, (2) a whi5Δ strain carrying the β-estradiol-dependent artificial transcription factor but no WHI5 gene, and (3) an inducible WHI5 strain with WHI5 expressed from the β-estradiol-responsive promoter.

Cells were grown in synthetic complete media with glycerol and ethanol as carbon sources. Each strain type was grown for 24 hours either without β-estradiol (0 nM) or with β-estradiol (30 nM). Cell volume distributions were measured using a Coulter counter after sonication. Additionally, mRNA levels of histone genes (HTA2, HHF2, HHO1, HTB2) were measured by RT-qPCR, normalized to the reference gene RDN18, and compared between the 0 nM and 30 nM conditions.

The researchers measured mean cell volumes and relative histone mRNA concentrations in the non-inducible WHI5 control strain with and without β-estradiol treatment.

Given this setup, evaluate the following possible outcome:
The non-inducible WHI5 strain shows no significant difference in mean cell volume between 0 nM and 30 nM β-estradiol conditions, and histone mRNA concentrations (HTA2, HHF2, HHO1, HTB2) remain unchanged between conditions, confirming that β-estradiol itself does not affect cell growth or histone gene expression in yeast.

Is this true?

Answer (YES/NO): YES